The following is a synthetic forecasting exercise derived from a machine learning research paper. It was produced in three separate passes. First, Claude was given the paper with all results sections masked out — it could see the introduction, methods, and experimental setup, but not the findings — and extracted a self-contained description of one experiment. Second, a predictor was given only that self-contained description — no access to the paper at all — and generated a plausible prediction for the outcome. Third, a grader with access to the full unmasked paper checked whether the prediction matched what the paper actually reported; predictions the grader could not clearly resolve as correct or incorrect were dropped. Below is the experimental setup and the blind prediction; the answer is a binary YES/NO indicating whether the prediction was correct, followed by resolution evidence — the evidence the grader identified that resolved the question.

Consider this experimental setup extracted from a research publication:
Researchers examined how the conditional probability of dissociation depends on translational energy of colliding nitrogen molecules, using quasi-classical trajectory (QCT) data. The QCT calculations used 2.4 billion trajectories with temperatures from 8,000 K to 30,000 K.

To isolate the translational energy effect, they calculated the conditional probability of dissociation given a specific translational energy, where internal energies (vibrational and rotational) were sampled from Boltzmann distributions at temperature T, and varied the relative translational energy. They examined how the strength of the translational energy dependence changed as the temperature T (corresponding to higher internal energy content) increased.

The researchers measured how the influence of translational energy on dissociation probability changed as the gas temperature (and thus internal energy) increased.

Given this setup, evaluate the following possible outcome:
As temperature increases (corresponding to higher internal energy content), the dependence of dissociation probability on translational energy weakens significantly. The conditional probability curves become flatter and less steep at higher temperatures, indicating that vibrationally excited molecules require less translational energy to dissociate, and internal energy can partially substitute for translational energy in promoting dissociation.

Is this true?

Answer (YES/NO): YES